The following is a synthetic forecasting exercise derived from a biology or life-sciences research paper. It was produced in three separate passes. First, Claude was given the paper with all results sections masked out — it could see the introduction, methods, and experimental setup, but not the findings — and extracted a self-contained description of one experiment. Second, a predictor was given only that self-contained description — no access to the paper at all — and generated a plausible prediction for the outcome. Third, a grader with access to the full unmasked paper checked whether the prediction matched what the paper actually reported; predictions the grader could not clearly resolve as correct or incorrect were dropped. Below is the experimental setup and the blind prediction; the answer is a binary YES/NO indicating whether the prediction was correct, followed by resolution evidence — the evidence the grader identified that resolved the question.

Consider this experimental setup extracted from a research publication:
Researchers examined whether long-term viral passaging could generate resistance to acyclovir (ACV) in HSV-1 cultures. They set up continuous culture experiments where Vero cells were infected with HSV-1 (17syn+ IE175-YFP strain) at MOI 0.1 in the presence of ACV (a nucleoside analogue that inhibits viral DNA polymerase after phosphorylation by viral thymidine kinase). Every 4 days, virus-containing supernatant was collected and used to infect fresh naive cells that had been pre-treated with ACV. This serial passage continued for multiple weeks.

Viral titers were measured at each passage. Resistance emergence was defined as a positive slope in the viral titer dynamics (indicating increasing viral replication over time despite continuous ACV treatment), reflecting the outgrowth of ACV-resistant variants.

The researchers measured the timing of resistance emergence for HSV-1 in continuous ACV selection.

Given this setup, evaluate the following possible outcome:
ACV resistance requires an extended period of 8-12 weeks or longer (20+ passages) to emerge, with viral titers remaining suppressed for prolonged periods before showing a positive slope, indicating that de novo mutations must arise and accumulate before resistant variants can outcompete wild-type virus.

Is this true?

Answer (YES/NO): NO